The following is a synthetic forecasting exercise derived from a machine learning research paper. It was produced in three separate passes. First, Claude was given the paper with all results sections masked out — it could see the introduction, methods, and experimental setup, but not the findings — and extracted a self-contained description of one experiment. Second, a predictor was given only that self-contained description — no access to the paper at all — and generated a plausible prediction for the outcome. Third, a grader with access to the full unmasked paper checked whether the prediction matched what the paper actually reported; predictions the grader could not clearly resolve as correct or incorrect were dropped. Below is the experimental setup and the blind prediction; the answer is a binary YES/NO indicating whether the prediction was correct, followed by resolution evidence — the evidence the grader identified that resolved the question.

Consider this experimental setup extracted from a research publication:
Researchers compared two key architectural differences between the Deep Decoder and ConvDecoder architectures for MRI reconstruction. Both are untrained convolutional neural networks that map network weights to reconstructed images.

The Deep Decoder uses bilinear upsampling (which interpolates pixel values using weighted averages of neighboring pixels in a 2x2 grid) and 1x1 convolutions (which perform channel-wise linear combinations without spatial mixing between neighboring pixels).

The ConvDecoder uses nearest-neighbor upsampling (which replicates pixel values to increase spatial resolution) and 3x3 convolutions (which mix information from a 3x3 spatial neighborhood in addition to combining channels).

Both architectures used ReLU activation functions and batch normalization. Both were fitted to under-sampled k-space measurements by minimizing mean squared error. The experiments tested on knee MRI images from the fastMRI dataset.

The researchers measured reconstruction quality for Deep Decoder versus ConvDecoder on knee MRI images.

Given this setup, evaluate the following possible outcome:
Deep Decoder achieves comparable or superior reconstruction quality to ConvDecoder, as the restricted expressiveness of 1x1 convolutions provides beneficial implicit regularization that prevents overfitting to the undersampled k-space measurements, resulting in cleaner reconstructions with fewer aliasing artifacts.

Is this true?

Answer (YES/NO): NO